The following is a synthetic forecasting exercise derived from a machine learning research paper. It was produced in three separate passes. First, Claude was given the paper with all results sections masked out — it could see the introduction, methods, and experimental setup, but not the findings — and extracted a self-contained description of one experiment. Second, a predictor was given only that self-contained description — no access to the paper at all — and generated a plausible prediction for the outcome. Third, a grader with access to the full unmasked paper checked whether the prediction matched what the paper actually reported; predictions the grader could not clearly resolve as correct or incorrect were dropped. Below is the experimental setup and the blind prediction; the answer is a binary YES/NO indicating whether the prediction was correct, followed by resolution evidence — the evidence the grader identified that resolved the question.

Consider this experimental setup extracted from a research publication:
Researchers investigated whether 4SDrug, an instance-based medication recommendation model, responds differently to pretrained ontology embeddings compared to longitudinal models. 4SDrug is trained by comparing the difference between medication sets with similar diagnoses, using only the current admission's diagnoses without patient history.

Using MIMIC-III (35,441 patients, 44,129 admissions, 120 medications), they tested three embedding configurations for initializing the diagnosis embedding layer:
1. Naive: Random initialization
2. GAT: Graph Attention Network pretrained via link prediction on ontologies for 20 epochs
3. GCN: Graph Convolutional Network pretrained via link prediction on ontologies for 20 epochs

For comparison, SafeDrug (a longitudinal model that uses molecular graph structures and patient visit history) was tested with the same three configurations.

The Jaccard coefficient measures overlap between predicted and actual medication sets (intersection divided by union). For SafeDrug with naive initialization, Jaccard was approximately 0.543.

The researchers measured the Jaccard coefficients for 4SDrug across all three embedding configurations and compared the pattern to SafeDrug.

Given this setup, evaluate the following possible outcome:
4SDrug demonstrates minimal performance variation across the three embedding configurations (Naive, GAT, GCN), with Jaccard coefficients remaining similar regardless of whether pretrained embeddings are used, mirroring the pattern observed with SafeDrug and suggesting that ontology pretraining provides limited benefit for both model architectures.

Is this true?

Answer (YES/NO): NO